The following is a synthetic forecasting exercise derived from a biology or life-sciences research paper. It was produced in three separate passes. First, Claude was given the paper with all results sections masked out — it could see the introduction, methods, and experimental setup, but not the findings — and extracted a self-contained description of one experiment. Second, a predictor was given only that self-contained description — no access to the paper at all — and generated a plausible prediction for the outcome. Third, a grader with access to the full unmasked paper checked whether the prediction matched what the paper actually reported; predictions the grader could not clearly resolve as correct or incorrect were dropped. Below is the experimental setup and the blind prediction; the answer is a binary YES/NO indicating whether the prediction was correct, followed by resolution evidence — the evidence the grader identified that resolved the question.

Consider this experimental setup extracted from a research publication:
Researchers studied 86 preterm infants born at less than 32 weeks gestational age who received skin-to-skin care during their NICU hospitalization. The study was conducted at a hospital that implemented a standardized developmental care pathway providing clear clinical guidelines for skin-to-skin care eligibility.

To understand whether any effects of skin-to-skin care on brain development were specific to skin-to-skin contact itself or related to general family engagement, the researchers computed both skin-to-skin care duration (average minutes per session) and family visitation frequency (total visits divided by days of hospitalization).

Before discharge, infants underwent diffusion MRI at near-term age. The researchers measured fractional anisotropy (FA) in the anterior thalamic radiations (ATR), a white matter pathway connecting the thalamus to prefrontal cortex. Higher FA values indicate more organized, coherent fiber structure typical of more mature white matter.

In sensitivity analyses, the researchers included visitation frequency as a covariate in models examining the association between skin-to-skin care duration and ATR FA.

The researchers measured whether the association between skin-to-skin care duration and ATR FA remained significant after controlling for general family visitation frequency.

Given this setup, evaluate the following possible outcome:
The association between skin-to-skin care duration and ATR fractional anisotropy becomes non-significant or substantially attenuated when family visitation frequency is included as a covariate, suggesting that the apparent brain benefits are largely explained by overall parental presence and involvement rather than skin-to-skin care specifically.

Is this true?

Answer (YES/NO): NO